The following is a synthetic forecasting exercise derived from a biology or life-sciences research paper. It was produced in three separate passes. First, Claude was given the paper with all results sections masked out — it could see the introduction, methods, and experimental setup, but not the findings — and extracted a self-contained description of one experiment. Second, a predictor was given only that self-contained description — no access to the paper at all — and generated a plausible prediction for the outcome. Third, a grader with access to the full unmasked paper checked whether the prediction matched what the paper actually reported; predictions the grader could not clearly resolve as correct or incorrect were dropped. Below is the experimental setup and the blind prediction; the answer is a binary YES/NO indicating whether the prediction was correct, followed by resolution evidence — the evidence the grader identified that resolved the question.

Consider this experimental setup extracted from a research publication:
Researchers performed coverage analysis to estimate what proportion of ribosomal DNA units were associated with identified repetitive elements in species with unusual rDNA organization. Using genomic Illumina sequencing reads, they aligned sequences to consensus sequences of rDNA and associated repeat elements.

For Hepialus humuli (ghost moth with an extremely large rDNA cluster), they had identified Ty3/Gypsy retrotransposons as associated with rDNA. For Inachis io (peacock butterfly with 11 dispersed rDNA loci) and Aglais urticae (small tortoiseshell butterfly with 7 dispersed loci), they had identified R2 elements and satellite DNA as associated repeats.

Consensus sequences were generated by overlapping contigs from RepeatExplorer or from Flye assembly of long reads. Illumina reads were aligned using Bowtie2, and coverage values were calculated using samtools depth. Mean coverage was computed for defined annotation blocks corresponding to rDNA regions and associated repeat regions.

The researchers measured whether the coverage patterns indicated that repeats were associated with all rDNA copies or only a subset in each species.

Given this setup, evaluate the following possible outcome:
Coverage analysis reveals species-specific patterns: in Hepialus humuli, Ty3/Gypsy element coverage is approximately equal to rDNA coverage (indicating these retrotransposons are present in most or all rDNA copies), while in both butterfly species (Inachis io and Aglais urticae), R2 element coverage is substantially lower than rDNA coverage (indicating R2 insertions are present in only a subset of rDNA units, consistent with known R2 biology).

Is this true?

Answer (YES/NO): NO